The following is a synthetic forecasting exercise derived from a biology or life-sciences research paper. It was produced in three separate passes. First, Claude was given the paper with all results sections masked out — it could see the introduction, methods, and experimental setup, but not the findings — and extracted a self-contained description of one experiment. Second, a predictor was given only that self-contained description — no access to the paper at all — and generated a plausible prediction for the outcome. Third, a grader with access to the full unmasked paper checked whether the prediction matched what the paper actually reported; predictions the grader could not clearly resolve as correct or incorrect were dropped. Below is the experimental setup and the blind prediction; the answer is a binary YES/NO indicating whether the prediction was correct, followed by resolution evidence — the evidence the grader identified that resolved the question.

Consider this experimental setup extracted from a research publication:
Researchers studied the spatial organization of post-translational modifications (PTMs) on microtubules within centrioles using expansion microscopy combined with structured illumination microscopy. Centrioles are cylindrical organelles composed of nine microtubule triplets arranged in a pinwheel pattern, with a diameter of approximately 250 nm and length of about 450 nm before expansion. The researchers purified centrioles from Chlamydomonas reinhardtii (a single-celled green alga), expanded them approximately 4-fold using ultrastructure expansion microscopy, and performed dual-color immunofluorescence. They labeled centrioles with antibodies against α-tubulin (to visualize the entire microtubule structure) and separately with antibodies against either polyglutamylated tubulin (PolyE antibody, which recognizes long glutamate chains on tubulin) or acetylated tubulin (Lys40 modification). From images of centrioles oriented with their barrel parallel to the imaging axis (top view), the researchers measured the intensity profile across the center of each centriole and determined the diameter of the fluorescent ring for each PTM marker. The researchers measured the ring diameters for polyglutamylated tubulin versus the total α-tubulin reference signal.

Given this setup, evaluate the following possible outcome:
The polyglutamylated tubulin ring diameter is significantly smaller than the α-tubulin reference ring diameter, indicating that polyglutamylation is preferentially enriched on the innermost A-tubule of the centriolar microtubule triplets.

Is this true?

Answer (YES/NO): NO